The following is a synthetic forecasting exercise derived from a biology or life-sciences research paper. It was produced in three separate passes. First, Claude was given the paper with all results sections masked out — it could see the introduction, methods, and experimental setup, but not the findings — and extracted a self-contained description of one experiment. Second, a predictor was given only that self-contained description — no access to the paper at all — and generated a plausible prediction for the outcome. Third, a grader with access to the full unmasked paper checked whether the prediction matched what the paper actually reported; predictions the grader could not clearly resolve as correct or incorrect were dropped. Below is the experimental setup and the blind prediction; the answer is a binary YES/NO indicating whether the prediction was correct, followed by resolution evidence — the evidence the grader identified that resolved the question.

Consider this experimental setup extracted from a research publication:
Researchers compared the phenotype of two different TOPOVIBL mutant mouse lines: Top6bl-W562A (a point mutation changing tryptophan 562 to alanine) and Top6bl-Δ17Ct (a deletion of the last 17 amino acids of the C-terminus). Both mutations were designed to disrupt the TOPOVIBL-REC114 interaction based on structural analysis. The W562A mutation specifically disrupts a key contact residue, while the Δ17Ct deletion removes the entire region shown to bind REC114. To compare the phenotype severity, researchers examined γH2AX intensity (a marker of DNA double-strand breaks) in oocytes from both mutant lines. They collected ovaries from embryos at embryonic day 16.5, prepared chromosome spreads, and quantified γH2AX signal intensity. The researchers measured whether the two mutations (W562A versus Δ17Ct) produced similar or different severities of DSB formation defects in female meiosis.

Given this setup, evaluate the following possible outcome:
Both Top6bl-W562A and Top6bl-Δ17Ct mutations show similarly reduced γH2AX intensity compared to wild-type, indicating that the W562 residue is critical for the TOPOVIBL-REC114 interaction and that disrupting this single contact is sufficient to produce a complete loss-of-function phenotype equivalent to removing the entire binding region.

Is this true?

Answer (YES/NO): NO